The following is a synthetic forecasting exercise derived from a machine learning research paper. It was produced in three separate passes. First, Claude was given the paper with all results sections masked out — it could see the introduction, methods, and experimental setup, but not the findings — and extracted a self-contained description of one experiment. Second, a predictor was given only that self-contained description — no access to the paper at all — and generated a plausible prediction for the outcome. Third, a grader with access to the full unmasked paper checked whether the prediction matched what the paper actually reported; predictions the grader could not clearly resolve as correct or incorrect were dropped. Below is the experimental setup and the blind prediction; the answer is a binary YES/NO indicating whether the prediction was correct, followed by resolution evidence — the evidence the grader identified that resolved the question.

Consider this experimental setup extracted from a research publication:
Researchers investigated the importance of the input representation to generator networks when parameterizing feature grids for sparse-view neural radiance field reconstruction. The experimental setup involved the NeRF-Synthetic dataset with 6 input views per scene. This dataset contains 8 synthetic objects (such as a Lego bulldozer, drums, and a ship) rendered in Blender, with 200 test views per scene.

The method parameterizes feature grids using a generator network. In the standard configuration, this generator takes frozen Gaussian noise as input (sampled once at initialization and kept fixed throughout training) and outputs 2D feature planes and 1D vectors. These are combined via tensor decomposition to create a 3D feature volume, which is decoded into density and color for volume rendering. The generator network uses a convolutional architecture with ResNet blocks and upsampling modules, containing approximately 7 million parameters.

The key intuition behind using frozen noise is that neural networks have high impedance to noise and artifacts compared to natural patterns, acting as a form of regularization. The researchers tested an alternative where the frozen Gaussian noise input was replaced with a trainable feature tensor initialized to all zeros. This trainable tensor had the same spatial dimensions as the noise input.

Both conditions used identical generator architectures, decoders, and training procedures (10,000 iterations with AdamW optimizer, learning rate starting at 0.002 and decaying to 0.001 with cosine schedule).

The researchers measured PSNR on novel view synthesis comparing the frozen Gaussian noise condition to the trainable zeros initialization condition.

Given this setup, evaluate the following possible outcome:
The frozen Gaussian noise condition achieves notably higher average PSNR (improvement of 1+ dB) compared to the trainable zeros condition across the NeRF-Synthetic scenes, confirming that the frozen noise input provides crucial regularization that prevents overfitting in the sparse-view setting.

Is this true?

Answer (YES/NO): YES